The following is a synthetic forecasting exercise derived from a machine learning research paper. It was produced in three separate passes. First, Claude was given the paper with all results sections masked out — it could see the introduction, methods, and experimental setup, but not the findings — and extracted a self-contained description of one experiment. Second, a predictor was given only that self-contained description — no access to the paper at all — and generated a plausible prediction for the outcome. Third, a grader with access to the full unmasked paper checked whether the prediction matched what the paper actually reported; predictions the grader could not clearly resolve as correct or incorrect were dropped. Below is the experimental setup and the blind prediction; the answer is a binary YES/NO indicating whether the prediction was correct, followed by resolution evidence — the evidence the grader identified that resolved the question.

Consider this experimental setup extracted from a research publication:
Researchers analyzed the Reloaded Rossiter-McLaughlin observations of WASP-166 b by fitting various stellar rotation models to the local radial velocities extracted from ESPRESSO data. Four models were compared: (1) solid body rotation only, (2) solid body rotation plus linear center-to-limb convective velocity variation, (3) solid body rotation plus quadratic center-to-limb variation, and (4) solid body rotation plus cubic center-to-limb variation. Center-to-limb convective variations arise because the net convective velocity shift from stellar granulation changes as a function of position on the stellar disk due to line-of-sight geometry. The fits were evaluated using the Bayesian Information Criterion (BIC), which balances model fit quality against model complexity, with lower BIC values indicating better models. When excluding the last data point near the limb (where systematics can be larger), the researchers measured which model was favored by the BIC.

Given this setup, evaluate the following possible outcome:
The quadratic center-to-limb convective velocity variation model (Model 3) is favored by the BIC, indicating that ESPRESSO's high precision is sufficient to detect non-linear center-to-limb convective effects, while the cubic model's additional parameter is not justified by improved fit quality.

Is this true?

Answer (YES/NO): NO